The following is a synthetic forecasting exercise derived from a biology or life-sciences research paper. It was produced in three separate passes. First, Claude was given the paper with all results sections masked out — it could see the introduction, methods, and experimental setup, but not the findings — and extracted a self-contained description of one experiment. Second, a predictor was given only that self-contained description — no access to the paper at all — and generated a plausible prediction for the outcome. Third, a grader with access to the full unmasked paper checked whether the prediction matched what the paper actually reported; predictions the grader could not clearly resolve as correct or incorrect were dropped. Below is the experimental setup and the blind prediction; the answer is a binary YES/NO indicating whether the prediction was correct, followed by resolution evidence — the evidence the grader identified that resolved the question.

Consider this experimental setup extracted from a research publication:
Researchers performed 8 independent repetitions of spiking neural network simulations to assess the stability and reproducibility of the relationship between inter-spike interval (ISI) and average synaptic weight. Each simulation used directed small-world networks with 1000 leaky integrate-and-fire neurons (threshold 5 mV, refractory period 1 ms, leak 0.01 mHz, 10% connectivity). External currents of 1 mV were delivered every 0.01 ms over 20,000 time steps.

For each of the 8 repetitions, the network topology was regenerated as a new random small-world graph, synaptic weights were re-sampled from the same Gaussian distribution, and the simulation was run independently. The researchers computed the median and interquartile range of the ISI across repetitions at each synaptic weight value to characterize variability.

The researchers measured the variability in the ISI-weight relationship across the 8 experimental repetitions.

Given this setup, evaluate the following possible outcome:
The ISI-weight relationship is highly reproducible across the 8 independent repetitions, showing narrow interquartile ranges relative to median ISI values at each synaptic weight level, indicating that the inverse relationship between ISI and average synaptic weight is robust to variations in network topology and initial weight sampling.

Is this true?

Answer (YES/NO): YES